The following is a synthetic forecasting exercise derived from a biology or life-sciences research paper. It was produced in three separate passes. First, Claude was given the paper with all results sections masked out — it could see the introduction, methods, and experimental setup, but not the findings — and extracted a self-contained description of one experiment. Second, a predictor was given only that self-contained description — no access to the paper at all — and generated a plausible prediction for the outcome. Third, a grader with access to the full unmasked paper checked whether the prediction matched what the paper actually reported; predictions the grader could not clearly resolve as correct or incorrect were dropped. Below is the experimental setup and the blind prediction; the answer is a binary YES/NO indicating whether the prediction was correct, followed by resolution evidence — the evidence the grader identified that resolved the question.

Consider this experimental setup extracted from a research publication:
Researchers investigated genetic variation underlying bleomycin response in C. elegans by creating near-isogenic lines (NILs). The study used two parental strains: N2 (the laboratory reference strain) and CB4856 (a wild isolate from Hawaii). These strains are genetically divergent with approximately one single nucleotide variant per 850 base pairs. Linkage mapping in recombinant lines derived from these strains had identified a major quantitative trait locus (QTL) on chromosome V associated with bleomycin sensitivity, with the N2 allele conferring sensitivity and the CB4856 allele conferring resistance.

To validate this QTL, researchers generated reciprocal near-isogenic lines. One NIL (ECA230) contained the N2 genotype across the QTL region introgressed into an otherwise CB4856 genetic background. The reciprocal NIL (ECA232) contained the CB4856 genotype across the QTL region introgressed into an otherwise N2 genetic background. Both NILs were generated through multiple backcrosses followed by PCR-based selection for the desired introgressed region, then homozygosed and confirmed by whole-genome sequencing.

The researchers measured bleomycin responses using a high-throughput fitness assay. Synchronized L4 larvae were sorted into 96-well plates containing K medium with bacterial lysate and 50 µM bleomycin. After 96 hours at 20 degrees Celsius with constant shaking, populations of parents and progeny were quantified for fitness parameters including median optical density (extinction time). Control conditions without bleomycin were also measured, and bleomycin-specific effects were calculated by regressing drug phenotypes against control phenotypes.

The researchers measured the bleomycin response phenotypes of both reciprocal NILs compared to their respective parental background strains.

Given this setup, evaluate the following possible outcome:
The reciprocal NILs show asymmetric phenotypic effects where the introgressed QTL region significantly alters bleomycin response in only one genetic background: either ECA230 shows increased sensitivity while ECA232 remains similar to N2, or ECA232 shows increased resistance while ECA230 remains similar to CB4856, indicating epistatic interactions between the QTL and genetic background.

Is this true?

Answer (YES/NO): YES